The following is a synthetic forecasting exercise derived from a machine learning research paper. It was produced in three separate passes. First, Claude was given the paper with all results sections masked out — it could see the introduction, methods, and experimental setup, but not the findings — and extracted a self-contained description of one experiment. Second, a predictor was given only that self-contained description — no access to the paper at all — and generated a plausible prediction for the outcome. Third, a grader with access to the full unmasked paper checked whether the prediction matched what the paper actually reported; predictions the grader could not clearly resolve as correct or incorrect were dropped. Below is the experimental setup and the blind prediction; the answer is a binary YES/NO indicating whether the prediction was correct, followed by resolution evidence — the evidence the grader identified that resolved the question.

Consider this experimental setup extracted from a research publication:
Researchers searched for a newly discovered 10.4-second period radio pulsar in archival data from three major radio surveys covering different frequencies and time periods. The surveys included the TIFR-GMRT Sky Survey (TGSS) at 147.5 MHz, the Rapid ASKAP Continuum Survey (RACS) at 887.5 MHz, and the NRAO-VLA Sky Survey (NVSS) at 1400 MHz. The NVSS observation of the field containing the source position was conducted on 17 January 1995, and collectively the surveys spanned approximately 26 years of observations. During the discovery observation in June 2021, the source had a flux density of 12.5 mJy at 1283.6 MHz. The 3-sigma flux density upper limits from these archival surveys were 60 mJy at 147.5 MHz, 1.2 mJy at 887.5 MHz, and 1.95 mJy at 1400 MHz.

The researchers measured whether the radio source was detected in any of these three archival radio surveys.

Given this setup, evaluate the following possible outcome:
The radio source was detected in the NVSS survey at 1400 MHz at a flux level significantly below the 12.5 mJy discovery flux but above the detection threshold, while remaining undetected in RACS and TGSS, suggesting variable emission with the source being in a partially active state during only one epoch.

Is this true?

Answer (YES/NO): NO